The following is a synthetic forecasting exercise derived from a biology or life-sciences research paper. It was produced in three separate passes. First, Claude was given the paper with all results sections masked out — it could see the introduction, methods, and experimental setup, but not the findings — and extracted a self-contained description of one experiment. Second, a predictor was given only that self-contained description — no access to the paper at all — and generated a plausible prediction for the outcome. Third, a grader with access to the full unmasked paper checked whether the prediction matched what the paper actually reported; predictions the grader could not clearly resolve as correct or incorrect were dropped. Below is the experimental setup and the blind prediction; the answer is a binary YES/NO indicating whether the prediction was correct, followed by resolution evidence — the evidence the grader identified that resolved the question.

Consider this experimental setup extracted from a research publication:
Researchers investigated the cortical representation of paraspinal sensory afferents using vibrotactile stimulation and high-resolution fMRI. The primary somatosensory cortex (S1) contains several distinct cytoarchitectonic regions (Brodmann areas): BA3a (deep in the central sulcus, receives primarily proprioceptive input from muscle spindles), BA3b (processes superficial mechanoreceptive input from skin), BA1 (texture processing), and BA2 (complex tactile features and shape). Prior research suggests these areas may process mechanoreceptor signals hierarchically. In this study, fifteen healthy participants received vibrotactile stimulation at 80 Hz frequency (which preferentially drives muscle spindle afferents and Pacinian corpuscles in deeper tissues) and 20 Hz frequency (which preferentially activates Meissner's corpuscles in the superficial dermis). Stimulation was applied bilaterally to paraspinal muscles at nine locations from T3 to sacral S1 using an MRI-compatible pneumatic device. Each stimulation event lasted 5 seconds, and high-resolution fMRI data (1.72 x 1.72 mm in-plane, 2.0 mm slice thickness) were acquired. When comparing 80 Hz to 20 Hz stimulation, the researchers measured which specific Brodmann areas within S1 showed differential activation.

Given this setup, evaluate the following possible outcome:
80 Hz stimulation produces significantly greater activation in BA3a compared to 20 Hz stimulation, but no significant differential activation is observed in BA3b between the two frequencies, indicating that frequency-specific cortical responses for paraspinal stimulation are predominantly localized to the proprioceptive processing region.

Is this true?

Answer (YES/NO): NO